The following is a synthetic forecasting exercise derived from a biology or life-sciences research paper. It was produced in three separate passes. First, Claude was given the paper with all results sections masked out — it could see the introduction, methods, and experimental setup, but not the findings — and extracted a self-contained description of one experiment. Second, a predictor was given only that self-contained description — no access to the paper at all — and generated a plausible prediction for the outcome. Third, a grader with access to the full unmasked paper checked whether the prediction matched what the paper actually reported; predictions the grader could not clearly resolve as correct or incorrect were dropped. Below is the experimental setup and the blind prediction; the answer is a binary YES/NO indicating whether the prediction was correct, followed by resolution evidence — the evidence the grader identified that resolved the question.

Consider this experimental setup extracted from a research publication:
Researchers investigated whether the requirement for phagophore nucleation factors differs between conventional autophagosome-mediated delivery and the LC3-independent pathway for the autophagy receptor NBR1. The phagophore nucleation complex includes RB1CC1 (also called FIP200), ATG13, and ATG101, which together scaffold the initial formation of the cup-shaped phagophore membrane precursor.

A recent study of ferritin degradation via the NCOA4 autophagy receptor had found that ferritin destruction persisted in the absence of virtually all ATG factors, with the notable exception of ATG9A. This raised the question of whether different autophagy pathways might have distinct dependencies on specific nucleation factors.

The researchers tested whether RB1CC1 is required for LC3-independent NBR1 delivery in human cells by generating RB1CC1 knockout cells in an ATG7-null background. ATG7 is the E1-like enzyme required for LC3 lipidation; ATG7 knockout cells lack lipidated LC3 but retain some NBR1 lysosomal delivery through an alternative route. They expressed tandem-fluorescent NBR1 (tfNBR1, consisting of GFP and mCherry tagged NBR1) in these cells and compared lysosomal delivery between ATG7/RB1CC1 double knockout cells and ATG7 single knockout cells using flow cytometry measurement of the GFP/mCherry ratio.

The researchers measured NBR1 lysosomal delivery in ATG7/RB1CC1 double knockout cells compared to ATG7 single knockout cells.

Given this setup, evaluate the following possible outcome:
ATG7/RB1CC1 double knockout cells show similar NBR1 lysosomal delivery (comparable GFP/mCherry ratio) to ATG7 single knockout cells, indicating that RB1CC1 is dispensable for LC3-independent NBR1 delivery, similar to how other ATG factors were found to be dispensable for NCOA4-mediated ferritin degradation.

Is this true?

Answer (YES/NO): NO